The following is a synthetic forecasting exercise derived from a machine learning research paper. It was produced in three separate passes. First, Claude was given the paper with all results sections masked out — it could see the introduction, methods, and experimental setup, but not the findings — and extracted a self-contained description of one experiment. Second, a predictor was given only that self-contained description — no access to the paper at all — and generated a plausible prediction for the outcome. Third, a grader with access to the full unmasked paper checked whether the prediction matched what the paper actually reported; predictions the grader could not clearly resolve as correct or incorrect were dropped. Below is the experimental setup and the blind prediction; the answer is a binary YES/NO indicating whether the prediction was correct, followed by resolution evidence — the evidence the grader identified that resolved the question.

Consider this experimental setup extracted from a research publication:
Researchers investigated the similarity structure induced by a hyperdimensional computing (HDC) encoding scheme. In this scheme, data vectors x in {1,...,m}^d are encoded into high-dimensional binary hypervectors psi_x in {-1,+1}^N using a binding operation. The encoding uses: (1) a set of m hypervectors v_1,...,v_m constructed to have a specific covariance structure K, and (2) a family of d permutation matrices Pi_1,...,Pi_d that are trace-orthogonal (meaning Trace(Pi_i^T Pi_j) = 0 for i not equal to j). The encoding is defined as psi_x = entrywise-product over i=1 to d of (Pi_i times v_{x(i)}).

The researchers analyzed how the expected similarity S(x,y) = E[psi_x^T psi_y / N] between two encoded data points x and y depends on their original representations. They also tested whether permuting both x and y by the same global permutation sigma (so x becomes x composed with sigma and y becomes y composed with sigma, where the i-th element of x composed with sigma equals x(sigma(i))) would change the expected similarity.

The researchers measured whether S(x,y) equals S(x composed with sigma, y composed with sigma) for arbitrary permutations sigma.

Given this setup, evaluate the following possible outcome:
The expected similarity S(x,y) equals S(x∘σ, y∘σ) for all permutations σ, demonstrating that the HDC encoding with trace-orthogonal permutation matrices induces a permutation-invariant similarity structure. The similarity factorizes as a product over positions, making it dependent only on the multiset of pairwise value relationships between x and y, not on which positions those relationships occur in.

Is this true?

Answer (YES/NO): YES